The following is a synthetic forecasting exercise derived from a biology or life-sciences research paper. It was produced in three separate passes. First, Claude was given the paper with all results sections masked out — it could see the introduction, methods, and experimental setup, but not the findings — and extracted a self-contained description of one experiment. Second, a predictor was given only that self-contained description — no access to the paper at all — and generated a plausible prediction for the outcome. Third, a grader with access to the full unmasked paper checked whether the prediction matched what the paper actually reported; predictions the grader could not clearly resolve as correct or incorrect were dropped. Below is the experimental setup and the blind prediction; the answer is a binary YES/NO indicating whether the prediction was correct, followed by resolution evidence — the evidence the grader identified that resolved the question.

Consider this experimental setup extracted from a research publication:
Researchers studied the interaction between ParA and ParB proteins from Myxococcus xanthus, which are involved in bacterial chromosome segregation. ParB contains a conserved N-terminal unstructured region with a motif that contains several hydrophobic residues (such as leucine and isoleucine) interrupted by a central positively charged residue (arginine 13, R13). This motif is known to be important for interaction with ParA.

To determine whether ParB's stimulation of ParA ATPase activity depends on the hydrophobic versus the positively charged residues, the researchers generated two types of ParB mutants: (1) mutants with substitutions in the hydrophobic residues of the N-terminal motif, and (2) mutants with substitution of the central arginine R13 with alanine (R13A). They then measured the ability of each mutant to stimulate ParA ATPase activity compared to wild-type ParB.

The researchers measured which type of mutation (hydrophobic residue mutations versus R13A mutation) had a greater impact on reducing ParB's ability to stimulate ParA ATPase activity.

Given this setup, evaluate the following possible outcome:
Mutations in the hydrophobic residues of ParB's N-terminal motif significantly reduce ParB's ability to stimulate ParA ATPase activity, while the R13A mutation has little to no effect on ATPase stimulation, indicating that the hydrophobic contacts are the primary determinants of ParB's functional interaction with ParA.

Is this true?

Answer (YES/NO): NO